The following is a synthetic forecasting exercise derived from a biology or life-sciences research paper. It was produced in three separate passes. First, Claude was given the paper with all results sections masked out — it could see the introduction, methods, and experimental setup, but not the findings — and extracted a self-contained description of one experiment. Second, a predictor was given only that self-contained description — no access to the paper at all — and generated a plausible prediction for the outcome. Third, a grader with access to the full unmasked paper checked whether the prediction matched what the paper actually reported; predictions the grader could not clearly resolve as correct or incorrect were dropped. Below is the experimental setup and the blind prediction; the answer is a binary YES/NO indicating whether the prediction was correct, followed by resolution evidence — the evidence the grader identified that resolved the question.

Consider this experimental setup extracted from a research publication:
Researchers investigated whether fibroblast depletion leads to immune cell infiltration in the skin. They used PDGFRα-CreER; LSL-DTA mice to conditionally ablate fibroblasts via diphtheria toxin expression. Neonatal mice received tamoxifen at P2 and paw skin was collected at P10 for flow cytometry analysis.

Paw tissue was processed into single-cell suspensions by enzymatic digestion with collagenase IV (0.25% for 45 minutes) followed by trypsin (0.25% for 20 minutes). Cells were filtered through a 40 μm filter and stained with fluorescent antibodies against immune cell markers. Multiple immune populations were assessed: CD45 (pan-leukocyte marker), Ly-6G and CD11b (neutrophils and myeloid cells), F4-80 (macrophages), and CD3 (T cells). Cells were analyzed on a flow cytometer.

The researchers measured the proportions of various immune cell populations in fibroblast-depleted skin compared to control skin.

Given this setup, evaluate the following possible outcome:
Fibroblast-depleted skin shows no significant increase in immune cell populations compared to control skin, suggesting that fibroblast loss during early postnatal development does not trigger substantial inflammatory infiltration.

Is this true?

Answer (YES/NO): YES